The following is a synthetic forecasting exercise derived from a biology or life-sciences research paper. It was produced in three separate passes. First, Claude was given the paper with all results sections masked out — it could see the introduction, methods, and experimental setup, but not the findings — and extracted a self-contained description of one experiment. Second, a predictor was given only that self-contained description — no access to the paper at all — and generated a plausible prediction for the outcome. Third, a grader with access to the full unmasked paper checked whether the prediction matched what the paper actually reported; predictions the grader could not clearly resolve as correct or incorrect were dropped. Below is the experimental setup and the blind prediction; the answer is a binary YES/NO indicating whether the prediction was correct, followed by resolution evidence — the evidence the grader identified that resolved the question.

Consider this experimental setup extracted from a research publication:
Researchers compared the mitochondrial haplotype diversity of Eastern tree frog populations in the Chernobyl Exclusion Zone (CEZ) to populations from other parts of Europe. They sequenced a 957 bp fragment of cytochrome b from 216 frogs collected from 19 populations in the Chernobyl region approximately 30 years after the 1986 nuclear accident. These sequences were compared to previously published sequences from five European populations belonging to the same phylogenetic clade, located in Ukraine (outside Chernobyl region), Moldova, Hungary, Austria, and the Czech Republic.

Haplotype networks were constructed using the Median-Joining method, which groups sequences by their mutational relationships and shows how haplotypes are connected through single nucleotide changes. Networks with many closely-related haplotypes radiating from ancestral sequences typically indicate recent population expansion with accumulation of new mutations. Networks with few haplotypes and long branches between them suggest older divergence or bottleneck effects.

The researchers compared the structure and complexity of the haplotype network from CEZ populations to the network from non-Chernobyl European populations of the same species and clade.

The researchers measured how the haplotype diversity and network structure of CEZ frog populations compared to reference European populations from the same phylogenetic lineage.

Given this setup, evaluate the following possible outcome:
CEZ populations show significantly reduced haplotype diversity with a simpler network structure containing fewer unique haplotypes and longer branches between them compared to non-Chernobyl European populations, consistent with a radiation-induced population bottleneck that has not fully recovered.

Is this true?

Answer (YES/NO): NO